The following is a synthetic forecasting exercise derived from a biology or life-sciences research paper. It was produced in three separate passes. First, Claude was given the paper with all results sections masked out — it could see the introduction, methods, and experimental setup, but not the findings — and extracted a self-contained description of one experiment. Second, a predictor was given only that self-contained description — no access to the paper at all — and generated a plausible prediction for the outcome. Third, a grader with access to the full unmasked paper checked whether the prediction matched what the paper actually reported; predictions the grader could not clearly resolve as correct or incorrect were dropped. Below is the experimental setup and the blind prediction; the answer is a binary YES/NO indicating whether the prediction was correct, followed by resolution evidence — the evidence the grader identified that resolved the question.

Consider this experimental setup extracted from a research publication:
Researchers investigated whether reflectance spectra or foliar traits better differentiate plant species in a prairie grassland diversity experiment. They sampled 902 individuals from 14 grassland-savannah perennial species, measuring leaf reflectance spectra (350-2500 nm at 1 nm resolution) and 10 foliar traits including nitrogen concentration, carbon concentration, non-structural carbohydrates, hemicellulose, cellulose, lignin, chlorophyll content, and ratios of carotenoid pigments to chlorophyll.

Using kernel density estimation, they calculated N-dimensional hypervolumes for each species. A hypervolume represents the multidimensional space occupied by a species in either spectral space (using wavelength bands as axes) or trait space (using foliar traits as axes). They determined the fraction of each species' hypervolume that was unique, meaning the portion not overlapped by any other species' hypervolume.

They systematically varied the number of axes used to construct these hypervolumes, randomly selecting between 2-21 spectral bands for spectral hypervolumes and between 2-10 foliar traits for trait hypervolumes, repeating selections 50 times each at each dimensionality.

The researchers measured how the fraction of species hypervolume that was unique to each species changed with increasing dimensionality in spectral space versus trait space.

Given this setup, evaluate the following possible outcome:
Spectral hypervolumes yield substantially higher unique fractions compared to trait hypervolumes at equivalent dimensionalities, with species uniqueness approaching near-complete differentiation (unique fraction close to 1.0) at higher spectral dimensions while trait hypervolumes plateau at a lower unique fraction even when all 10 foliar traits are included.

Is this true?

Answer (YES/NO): YES